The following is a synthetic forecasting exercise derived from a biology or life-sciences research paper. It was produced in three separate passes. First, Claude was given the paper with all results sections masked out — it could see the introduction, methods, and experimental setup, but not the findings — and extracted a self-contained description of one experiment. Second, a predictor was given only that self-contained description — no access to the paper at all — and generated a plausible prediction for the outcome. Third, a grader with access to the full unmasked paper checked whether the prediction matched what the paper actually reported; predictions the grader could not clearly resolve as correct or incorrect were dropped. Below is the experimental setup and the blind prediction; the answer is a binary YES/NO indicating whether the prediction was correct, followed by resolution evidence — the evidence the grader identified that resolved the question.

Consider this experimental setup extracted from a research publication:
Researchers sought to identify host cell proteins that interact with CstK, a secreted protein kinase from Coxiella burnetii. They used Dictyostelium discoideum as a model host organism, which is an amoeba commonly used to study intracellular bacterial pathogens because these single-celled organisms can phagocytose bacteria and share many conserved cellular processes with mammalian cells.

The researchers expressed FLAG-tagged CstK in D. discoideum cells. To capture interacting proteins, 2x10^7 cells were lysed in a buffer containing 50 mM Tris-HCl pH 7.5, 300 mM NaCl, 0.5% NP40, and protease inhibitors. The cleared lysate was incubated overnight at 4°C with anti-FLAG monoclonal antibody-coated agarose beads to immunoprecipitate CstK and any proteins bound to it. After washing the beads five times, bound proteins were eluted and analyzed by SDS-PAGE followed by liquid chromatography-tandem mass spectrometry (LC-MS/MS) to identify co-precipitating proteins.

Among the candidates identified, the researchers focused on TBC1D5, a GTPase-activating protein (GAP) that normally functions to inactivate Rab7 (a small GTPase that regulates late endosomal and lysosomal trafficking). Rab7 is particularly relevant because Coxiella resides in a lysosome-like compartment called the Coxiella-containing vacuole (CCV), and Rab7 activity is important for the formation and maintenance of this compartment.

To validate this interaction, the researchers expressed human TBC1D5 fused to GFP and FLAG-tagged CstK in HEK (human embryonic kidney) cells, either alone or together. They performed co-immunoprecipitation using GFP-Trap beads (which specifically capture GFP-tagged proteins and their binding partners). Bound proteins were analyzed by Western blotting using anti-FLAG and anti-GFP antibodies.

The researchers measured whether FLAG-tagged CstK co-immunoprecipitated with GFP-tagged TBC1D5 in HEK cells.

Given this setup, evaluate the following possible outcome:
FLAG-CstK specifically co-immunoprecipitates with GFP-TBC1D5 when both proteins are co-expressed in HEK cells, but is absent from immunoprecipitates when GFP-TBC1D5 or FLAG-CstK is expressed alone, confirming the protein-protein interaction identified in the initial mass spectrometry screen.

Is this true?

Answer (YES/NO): YES